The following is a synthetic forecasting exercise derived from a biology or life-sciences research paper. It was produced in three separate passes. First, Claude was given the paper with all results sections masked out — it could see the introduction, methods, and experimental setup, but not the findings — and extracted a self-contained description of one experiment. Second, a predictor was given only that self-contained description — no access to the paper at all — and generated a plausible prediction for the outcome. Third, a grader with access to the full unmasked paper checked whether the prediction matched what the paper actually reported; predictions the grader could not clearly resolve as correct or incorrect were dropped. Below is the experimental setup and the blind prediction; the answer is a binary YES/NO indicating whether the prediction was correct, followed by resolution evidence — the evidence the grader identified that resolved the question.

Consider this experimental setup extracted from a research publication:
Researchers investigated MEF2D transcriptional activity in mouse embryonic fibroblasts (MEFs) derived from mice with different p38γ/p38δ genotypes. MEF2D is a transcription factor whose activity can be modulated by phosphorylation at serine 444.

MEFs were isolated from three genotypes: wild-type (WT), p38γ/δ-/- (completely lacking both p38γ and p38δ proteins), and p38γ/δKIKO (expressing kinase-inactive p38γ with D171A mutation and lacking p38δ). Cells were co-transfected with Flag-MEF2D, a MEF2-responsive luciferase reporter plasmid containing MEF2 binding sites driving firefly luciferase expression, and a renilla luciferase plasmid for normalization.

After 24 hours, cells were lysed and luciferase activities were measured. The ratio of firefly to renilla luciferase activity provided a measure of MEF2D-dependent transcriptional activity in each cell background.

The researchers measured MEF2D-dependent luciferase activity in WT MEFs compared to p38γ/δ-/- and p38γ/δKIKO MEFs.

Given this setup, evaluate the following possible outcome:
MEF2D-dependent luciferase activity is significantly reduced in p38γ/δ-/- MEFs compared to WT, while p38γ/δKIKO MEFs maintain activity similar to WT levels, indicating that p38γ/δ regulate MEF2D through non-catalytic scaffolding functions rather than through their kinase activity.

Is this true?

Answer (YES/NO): NO